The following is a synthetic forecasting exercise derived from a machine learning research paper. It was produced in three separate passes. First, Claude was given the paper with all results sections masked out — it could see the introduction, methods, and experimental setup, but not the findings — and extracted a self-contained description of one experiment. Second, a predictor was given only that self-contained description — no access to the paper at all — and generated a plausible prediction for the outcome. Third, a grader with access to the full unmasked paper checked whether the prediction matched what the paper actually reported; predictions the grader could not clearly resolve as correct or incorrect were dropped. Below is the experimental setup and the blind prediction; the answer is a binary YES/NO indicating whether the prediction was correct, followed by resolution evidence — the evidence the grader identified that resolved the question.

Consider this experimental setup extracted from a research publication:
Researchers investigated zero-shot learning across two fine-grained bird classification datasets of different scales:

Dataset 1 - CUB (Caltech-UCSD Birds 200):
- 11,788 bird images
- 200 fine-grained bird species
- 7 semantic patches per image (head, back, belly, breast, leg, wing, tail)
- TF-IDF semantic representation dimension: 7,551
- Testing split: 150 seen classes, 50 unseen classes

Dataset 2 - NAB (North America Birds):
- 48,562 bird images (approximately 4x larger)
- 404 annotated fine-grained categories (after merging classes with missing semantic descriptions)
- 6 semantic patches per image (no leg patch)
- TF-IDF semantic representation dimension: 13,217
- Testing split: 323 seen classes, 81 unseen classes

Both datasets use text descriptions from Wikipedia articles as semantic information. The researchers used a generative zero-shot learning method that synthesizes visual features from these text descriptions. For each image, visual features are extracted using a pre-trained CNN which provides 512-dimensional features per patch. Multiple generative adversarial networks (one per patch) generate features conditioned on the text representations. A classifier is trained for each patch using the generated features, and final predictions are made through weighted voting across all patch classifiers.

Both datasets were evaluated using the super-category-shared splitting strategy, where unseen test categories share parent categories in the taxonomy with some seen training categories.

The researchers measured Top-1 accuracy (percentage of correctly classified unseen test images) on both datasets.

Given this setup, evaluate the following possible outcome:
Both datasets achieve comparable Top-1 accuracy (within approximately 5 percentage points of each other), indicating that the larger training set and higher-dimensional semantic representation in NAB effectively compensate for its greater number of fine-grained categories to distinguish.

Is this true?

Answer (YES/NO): NO